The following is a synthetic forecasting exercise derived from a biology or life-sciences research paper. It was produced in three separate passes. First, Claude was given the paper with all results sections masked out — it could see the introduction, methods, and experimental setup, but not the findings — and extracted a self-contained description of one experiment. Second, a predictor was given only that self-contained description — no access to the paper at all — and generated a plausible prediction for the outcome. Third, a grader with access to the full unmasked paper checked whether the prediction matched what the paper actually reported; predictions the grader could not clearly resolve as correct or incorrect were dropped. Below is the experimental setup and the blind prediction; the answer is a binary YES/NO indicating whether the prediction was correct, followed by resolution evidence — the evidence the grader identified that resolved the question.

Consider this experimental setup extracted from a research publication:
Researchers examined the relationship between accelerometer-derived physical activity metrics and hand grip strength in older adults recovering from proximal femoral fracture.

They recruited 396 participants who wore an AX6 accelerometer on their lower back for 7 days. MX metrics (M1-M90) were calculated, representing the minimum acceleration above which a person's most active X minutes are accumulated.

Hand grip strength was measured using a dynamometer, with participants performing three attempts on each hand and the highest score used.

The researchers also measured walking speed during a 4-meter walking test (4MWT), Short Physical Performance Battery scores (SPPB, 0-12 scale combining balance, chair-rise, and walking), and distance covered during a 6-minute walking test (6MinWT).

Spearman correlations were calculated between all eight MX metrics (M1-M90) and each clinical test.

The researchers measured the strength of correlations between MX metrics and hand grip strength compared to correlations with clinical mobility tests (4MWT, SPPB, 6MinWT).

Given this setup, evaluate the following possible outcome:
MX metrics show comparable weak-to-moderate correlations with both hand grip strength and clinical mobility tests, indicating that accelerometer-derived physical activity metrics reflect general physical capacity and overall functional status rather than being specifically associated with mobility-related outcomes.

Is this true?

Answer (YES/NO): NO